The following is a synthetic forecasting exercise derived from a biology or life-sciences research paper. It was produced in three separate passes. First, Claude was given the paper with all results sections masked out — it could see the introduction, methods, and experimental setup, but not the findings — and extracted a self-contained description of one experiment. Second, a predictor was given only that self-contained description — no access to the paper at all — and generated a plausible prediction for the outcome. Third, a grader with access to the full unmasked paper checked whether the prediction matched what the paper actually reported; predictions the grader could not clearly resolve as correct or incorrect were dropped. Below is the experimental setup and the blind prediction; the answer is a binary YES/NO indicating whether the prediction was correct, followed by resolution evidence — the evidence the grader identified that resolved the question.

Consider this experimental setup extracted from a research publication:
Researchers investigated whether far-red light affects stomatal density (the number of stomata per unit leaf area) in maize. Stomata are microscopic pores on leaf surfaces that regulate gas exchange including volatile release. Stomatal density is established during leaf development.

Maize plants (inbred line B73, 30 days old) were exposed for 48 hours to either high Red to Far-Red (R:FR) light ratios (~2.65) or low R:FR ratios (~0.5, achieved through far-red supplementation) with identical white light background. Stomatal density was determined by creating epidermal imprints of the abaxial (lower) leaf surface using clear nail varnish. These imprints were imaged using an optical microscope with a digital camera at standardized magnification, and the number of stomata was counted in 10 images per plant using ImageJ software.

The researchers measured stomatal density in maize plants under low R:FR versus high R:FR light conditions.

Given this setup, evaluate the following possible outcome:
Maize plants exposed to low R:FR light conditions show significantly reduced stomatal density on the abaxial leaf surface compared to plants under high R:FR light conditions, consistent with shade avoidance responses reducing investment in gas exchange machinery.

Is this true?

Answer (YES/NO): NO